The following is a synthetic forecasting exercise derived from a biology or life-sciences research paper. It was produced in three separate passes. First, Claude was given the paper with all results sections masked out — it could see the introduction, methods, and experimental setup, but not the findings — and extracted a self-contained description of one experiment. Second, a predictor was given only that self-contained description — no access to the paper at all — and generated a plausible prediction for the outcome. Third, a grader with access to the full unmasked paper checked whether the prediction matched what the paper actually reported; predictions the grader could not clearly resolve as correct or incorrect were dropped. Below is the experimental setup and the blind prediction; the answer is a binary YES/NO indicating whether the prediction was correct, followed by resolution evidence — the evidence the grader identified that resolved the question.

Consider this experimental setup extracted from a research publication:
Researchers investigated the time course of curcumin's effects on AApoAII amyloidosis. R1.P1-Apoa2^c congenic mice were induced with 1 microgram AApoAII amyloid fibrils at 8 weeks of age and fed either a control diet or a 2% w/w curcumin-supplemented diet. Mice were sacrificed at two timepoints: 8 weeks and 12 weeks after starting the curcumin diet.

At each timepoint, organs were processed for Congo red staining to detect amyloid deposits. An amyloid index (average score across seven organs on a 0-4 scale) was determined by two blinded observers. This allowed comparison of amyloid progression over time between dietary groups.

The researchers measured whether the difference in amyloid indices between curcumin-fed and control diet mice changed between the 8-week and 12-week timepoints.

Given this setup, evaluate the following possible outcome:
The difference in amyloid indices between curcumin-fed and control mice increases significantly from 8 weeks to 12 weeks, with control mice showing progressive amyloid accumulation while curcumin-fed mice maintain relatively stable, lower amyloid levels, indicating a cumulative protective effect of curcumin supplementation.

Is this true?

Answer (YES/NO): NO